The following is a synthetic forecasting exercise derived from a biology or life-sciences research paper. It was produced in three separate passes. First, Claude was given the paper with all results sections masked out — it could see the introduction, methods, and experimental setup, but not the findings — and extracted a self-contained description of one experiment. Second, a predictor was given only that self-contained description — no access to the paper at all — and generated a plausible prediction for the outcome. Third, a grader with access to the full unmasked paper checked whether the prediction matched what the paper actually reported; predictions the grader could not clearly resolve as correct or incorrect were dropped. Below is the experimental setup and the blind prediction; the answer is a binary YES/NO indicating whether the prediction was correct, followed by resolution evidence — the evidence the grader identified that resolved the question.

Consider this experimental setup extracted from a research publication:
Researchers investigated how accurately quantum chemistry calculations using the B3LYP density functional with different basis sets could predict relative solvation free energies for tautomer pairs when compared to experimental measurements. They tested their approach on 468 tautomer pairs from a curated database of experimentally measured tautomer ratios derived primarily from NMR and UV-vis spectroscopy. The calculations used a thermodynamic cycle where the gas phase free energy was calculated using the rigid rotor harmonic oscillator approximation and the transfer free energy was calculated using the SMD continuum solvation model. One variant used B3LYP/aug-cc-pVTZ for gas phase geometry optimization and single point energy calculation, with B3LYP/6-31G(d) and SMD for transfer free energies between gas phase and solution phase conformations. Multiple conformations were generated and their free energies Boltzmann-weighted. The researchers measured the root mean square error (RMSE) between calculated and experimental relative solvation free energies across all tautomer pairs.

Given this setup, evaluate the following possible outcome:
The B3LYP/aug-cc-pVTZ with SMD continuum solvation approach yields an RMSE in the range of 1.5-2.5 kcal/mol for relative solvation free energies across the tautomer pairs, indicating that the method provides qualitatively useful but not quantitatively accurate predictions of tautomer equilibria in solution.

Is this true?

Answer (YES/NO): NO